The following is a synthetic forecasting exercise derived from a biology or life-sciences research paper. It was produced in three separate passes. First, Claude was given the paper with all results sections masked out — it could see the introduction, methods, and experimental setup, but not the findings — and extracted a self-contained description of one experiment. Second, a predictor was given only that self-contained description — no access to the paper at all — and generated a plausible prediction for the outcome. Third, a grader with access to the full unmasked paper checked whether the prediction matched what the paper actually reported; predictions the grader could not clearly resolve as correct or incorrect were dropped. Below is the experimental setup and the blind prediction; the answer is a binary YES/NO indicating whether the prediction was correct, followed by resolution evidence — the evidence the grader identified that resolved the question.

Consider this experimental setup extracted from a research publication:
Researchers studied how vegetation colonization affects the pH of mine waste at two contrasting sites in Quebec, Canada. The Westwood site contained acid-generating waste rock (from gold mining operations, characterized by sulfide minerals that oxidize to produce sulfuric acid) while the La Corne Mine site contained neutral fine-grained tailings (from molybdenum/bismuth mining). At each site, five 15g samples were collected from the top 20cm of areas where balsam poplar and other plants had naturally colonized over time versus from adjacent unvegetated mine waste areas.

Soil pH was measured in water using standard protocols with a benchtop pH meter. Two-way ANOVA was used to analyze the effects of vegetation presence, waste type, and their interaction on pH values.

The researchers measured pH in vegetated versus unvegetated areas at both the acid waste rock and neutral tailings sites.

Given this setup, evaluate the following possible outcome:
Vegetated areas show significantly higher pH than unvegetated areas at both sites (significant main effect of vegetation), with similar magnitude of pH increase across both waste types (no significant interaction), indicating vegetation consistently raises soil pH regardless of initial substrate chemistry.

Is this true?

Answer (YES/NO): NO